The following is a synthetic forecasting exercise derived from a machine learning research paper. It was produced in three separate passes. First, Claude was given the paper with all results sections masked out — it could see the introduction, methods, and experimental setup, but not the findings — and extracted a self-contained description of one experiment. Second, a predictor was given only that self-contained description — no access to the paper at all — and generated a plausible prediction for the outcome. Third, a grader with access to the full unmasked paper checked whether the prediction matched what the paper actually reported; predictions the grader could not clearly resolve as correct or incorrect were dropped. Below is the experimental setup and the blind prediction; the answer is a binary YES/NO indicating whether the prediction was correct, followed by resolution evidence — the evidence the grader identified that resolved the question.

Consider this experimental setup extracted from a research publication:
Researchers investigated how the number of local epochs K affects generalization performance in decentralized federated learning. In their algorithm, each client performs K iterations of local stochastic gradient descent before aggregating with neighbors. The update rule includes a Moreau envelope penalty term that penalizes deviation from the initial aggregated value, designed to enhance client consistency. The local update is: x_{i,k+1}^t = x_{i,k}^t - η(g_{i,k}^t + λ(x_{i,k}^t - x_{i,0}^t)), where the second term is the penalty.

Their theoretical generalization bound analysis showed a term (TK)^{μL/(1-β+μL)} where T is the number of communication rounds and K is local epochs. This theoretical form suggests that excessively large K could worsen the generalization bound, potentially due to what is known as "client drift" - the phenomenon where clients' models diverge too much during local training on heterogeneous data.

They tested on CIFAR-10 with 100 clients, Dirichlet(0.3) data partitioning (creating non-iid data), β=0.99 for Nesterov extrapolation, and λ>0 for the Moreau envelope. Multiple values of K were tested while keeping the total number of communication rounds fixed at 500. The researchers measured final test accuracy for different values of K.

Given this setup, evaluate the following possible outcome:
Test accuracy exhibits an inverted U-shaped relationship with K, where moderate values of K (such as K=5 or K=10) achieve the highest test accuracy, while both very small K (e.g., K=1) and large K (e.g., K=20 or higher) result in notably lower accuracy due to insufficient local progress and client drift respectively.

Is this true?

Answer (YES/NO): NO